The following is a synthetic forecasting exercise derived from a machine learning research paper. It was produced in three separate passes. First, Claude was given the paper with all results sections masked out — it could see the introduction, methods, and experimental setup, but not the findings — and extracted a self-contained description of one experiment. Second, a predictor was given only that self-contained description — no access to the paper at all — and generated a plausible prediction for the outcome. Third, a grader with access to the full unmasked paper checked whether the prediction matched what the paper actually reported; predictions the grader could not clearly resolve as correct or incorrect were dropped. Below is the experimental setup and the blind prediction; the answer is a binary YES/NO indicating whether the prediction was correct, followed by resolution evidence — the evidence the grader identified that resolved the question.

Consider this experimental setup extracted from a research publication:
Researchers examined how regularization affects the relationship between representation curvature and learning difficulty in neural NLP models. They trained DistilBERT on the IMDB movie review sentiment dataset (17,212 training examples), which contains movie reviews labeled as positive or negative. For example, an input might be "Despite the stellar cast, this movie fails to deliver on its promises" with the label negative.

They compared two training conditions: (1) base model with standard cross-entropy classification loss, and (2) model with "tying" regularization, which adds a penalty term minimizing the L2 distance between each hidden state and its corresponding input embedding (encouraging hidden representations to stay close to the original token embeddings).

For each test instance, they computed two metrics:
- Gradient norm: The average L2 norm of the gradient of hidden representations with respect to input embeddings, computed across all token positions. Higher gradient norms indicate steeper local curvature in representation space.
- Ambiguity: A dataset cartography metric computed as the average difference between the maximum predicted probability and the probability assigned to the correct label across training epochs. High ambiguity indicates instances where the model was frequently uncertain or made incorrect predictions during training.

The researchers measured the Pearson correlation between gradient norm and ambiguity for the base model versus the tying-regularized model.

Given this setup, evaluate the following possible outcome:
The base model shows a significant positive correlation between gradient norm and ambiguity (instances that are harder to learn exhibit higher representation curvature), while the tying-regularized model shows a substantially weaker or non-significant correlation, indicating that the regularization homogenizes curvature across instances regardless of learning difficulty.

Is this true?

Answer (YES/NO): YES